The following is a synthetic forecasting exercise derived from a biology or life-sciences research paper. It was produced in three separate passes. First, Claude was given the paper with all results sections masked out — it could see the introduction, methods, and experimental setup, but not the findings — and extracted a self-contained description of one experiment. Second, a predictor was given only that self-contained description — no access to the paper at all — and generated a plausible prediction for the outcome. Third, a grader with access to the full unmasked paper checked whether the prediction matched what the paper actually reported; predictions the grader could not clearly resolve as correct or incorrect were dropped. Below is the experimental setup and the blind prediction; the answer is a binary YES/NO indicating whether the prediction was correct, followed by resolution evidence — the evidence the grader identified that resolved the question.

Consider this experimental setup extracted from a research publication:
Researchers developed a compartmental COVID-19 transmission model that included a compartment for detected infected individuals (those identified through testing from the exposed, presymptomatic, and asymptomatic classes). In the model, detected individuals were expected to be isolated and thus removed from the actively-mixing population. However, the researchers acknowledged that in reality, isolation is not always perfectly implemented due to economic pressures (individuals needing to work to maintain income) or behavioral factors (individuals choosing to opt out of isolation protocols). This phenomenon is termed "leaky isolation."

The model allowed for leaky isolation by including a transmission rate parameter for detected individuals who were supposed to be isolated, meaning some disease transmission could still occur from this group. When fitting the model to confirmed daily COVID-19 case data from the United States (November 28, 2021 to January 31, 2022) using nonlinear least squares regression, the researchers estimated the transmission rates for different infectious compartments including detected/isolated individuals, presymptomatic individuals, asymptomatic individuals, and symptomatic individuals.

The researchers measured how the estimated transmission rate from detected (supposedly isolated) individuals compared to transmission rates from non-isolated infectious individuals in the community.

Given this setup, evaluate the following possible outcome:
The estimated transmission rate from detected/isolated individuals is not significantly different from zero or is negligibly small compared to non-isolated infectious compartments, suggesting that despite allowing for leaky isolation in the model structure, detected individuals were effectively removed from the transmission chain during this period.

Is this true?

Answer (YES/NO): YES